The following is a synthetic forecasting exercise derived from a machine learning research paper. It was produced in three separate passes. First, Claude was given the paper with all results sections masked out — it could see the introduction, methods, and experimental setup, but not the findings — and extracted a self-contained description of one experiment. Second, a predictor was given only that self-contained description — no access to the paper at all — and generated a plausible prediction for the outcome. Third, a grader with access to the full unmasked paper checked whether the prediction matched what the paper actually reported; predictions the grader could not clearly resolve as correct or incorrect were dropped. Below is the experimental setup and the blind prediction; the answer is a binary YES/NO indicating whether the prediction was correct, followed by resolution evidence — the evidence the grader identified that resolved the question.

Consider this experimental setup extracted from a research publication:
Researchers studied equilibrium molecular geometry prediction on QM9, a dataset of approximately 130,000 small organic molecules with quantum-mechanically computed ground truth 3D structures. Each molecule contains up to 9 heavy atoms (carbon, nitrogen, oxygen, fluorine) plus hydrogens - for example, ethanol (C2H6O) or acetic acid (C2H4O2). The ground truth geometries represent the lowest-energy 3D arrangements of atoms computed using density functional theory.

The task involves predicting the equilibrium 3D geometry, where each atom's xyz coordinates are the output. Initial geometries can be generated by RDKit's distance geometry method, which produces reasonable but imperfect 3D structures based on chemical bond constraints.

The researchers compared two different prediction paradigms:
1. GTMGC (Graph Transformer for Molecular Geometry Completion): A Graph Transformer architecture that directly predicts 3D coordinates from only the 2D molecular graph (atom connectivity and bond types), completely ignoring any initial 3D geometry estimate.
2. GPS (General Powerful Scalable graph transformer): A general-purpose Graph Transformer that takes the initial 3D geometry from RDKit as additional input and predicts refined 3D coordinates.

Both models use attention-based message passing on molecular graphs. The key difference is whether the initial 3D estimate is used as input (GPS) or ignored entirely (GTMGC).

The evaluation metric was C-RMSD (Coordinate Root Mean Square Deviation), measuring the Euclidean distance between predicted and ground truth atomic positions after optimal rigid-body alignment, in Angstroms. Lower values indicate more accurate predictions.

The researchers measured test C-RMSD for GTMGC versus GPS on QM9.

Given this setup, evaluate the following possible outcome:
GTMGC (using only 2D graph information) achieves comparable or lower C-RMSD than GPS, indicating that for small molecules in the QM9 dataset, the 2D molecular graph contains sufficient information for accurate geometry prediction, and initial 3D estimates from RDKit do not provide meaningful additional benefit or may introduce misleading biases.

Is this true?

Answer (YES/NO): YES